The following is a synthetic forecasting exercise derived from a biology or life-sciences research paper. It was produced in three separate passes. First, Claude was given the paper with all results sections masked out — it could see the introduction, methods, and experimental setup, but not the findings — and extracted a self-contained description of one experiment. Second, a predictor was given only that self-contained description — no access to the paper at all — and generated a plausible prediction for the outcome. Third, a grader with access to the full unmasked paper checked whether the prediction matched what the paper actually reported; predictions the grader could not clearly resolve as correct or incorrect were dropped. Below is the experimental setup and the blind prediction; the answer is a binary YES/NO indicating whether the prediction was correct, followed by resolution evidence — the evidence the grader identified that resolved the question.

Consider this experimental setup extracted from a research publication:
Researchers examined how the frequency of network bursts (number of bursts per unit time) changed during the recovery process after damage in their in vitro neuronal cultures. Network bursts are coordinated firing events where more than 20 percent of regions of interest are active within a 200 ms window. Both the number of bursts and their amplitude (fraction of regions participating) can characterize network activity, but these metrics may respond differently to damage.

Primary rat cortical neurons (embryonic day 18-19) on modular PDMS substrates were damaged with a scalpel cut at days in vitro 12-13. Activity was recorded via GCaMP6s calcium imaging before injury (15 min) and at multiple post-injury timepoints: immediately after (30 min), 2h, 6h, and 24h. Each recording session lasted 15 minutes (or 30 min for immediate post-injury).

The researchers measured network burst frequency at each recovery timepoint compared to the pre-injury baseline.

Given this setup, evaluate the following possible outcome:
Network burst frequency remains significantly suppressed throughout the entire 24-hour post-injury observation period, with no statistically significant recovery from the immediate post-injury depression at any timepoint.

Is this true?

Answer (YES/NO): NO